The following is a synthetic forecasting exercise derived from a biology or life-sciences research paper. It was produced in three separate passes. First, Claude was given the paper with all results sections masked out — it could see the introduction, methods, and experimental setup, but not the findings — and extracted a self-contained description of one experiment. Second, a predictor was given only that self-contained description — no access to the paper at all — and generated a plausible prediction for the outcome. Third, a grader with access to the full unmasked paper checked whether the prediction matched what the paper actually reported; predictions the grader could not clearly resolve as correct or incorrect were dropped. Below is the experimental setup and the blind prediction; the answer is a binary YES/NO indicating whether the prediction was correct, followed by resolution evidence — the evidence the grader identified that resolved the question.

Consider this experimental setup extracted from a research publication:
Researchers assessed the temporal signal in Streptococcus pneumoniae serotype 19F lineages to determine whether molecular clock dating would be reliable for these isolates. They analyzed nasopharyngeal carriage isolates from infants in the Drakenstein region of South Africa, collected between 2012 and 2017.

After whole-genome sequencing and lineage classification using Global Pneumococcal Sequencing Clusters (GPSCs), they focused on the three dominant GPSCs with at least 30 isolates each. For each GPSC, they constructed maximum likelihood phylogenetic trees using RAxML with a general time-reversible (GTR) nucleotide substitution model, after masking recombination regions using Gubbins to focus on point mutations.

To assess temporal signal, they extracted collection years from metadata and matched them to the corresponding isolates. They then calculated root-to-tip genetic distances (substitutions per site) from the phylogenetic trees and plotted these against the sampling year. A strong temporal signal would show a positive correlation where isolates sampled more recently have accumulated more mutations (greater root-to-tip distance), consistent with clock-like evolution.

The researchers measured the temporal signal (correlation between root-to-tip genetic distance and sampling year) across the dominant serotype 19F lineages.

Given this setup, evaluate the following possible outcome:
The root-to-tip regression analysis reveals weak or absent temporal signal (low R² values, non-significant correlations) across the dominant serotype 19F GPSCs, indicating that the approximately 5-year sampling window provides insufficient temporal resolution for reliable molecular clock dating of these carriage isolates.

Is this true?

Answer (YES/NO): YES